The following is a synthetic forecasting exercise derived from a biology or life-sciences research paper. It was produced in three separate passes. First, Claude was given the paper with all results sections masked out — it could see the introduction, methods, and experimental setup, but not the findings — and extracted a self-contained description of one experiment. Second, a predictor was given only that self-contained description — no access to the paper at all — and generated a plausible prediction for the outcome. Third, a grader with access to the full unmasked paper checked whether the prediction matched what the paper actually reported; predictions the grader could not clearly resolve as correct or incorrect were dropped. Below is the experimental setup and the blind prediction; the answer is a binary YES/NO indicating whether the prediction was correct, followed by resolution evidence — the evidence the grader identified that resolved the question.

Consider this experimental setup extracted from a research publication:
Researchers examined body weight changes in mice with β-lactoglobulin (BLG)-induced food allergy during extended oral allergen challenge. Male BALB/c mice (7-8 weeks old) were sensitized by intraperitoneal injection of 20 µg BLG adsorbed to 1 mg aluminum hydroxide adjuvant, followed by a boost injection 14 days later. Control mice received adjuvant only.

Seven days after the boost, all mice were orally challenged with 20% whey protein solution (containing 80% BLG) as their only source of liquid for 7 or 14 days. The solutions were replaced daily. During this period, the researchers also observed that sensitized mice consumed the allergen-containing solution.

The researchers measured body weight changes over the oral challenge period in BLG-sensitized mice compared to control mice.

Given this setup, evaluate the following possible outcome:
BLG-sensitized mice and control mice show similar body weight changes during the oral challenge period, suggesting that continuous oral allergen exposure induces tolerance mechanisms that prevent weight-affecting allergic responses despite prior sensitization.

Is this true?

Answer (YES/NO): NO